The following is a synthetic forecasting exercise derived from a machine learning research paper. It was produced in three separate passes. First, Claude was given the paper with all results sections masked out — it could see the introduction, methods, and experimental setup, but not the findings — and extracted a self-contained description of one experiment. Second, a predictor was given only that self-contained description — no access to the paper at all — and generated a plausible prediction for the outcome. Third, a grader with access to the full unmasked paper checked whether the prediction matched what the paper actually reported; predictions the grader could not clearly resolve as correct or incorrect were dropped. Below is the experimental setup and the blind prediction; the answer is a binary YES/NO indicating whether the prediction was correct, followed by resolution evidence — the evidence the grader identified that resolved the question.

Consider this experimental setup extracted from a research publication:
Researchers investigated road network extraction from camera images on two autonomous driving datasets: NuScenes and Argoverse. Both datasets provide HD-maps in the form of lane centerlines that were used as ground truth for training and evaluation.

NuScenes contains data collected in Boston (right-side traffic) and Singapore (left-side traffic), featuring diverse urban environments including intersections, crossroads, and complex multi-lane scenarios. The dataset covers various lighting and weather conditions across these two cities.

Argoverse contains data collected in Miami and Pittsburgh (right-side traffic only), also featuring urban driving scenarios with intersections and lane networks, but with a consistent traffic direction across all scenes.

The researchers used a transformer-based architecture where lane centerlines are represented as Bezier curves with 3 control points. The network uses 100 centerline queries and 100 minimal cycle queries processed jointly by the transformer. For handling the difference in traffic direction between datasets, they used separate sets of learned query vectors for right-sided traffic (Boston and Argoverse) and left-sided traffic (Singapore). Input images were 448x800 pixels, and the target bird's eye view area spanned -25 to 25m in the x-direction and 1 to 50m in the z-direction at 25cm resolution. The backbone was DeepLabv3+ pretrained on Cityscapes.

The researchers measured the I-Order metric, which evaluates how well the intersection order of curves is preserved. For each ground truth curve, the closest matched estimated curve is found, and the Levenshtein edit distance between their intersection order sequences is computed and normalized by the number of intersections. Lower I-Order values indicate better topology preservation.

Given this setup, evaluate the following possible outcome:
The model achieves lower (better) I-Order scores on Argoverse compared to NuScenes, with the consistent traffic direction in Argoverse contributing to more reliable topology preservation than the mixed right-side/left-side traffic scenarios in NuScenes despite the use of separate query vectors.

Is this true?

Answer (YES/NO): NO